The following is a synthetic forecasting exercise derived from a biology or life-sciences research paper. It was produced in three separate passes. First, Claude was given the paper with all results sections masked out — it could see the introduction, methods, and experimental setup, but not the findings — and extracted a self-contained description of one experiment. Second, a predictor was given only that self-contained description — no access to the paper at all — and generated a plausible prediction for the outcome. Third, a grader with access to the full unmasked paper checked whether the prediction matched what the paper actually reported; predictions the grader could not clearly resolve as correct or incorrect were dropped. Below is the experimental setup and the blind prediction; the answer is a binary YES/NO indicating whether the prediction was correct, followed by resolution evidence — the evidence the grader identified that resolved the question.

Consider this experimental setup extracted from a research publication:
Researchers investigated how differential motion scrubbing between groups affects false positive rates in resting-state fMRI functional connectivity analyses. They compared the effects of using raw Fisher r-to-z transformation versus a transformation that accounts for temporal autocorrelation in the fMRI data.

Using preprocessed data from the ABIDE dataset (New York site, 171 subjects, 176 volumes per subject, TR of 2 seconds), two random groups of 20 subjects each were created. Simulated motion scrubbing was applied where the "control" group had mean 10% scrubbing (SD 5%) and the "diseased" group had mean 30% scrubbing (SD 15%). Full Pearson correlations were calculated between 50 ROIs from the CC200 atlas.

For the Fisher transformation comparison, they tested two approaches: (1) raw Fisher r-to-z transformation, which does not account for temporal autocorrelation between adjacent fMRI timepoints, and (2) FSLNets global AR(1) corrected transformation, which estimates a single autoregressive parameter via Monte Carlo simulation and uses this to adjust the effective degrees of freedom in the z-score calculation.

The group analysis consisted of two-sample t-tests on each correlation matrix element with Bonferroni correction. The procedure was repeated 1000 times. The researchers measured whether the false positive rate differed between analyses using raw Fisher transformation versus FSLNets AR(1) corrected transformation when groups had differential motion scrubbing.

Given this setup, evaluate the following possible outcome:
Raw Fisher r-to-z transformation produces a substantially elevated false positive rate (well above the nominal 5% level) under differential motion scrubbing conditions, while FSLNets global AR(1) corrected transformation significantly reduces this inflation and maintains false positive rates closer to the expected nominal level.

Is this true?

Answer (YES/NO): NO